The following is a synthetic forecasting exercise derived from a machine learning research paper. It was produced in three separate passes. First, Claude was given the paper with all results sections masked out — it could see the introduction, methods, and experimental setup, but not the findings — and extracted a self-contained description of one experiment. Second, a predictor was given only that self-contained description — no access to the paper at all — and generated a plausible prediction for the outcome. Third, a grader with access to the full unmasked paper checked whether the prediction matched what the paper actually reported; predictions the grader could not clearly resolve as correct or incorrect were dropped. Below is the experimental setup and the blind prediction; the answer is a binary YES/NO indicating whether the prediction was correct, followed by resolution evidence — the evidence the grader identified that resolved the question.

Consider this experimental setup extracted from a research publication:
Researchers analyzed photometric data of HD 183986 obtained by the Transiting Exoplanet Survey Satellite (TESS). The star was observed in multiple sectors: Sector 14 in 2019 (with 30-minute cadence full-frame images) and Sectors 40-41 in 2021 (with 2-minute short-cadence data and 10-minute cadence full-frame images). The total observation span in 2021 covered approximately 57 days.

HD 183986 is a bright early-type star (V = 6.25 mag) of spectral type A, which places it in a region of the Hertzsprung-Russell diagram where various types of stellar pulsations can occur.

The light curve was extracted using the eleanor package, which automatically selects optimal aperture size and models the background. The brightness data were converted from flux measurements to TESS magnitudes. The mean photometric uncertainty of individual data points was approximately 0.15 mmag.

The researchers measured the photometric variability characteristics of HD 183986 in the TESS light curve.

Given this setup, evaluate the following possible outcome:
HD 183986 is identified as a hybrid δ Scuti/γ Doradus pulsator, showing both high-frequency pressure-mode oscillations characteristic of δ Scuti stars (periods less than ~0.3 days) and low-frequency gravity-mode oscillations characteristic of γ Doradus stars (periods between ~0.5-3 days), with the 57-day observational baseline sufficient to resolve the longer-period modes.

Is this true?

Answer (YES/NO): NO